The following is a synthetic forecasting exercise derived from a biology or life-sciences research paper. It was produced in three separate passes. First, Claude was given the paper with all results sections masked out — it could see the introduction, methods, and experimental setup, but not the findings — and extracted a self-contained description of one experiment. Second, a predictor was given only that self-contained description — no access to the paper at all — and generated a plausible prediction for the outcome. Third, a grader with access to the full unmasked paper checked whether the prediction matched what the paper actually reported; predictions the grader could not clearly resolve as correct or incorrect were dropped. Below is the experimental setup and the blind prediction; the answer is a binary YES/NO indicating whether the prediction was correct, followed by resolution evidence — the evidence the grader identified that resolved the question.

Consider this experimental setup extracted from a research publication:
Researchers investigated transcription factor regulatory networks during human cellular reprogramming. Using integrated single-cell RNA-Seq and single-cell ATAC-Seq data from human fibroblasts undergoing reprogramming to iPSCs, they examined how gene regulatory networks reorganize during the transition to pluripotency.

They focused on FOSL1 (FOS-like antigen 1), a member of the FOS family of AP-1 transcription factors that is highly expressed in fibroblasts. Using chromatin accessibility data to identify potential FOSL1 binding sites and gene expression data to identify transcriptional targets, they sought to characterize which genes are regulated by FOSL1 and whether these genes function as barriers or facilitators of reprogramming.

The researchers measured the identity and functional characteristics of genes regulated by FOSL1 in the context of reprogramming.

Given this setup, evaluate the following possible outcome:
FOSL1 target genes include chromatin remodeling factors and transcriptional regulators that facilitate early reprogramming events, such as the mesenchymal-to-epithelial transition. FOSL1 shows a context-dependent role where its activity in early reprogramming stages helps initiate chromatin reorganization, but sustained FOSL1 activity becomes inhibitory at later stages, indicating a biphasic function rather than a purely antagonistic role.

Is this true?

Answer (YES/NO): NO